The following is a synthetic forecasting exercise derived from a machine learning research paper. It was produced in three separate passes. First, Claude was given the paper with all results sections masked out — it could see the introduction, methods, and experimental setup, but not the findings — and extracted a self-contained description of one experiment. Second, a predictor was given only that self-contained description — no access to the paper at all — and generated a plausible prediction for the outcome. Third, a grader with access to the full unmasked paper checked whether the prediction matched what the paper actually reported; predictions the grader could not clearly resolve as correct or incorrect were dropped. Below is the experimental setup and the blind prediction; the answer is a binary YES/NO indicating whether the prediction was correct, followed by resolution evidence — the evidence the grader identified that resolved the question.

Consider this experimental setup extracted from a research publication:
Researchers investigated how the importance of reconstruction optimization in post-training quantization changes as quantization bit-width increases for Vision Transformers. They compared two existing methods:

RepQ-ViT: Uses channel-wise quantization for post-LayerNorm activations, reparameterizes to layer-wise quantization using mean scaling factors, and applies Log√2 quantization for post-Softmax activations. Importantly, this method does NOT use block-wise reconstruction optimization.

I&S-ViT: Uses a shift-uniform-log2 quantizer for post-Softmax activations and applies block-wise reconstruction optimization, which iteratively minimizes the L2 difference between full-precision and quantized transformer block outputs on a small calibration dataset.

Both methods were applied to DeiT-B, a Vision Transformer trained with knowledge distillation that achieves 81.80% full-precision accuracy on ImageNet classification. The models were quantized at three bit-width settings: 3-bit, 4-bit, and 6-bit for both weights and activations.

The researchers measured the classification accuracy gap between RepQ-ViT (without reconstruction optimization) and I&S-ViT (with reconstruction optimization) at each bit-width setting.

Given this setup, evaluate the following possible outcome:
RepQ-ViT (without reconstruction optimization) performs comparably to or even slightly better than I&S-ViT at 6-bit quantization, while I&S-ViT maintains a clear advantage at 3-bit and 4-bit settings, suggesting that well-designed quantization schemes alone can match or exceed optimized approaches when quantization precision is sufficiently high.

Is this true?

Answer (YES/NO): NO